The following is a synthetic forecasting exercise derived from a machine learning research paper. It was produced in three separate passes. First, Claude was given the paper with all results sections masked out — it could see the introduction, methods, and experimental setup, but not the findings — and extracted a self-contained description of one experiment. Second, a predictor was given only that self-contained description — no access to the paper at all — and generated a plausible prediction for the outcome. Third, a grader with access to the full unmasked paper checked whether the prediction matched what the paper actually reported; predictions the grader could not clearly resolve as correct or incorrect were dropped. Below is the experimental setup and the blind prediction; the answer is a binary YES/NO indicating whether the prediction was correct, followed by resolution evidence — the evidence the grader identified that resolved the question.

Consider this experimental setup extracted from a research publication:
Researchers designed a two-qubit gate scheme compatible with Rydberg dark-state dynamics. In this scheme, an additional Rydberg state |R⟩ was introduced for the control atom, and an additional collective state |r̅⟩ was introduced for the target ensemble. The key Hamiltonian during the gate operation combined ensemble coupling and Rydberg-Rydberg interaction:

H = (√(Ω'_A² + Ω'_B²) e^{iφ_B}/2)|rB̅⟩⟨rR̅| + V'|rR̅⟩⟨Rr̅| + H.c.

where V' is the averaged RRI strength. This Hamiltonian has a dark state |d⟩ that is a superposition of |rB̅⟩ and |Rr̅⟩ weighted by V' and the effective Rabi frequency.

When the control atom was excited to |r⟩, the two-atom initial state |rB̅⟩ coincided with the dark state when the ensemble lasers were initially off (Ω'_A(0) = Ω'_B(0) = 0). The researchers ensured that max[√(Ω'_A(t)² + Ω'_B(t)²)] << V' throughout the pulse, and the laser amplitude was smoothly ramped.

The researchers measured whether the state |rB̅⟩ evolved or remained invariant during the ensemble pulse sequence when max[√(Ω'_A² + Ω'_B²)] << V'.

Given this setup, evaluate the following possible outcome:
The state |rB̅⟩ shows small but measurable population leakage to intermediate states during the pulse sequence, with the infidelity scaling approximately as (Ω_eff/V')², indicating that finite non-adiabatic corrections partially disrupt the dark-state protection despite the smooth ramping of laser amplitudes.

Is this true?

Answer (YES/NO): NO